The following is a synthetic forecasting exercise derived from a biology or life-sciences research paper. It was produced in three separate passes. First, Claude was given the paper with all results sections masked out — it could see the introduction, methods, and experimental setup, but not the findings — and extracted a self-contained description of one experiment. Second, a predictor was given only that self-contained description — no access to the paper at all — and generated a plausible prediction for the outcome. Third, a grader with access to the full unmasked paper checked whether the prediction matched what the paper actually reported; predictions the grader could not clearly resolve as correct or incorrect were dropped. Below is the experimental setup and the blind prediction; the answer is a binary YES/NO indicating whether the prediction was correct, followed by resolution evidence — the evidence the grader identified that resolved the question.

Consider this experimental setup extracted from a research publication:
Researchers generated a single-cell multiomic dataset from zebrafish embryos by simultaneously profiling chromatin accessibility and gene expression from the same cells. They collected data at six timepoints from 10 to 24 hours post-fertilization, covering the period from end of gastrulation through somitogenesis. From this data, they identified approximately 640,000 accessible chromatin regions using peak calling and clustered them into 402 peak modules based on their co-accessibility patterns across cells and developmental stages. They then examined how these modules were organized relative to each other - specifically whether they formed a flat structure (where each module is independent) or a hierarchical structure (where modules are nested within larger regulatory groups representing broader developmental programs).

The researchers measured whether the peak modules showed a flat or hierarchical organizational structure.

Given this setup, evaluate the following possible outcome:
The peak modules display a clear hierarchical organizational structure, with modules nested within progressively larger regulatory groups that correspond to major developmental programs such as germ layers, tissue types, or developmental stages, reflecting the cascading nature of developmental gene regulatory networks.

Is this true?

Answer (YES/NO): YES